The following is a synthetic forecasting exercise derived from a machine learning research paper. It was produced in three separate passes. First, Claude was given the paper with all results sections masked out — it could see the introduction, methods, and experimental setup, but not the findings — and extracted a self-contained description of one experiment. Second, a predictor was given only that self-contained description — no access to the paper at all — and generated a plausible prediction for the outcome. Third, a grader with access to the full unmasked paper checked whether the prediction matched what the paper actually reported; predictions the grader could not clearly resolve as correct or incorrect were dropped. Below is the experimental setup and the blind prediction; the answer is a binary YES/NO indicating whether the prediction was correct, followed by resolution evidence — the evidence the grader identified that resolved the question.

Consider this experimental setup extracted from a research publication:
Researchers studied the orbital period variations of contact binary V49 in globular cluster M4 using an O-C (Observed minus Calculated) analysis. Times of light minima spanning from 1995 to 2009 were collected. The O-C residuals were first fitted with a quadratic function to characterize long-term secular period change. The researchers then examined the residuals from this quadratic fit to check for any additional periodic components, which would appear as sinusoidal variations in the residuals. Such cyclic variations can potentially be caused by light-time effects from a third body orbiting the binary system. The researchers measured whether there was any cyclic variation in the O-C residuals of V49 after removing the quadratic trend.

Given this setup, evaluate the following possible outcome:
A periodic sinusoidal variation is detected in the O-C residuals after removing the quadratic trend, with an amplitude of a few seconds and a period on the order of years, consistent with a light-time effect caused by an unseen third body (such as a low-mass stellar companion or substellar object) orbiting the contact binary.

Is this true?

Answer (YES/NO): NO